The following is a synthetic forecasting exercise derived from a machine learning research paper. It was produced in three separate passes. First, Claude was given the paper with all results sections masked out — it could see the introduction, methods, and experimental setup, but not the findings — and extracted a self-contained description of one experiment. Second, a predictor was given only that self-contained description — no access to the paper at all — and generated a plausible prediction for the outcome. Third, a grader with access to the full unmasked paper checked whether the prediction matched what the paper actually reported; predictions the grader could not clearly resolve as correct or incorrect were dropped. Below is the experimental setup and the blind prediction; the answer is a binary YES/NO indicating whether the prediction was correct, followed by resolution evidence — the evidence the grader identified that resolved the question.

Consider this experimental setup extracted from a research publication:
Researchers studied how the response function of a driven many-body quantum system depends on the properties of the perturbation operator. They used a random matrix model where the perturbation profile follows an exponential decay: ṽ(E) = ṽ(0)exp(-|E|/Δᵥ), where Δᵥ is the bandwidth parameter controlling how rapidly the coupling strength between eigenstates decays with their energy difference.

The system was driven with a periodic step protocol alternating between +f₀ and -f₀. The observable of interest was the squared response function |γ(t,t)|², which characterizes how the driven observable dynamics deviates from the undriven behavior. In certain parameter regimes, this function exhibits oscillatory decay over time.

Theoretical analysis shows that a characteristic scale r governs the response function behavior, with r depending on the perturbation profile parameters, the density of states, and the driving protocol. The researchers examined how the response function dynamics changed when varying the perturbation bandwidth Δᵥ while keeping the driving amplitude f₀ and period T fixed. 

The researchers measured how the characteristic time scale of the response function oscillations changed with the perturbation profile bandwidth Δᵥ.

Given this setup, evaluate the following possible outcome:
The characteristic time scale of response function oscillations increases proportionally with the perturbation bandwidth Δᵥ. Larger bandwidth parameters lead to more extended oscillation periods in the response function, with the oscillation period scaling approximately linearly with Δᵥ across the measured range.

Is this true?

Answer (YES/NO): NO